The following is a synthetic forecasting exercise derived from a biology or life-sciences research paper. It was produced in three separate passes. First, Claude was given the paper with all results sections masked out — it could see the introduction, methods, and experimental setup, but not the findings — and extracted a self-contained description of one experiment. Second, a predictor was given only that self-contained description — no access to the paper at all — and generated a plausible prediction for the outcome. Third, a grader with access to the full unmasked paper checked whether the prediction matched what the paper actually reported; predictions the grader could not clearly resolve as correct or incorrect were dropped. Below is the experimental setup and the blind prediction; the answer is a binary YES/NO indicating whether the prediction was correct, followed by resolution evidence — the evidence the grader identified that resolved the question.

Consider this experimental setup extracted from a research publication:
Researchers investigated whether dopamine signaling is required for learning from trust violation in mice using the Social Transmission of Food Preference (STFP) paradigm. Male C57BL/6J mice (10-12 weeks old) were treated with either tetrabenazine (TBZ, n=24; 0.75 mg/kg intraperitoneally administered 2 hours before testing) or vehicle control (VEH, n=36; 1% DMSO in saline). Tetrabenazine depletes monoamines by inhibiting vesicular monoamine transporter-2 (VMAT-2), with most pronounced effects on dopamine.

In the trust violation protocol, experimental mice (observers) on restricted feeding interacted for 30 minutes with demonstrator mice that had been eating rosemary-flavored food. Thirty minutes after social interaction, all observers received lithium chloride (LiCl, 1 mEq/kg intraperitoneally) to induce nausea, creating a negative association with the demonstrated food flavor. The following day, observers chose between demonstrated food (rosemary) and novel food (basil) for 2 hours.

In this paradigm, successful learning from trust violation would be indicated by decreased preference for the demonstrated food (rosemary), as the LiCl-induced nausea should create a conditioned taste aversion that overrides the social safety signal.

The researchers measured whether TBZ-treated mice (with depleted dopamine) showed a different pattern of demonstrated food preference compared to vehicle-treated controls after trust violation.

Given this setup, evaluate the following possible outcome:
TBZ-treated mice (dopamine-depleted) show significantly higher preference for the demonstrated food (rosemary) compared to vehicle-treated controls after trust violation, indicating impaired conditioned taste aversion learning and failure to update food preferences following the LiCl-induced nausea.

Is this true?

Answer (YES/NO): NO